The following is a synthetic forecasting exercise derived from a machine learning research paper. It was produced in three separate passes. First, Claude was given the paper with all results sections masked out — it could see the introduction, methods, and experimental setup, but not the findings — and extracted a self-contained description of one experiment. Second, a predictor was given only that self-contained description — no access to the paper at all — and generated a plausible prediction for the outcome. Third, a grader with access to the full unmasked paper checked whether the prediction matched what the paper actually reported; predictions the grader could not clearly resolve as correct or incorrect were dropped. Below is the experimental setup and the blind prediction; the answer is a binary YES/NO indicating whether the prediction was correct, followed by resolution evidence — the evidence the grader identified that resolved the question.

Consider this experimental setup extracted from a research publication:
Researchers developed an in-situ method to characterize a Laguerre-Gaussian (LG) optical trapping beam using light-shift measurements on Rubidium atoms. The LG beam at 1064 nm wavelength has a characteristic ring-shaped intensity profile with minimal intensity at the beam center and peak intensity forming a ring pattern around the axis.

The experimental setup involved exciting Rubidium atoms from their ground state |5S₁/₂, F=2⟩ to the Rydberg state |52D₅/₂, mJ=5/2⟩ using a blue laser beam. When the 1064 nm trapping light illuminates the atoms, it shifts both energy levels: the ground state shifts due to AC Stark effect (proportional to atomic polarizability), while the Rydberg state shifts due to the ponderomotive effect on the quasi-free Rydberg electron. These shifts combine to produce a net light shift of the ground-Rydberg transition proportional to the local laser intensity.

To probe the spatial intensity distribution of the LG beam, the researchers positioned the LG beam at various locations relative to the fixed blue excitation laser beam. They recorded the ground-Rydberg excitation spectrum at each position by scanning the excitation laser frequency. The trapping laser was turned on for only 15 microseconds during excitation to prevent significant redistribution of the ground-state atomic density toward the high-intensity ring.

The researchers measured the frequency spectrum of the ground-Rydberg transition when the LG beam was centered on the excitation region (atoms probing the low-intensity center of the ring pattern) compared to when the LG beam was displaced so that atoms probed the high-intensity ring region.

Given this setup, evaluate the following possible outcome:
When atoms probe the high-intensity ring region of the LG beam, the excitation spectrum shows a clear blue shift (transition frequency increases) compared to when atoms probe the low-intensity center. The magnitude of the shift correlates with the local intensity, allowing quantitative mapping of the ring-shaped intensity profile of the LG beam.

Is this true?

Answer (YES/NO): YES